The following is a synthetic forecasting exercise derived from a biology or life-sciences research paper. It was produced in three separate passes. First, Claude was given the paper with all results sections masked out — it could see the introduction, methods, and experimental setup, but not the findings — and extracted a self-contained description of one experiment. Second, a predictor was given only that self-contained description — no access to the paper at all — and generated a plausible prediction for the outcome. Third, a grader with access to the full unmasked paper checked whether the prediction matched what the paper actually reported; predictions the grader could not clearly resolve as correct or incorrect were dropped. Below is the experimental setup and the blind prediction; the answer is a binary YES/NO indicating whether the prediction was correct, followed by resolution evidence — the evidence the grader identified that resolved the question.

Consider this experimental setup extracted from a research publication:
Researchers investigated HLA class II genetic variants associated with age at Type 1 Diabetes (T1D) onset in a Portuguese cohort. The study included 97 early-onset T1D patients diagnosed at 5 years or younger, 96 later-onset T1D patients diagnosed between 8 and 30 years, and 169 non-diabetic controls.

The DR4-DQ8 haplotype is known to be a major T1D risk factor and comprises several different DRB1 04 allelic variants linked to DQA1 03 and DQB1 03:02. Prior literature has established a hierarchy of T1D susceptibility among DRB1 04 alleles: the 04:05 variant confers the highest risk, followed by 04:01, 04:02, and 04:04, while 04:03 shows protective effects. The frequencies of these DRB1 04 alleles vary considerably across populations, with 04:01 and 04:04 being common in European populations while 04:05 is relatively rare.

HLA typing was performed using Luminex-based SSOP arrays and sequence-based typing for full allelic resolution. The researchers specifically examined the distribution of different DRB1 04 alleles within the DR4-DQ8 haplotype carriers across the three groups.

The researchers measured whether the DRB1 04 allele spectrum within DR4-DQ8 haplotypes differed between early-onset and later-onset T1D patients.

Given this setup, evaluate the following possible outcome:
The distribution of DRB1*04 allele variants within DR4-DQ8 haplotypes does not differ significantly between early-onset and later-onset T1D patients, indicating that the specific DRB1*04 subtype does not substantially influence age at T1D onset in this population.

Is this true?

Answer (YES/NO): NO